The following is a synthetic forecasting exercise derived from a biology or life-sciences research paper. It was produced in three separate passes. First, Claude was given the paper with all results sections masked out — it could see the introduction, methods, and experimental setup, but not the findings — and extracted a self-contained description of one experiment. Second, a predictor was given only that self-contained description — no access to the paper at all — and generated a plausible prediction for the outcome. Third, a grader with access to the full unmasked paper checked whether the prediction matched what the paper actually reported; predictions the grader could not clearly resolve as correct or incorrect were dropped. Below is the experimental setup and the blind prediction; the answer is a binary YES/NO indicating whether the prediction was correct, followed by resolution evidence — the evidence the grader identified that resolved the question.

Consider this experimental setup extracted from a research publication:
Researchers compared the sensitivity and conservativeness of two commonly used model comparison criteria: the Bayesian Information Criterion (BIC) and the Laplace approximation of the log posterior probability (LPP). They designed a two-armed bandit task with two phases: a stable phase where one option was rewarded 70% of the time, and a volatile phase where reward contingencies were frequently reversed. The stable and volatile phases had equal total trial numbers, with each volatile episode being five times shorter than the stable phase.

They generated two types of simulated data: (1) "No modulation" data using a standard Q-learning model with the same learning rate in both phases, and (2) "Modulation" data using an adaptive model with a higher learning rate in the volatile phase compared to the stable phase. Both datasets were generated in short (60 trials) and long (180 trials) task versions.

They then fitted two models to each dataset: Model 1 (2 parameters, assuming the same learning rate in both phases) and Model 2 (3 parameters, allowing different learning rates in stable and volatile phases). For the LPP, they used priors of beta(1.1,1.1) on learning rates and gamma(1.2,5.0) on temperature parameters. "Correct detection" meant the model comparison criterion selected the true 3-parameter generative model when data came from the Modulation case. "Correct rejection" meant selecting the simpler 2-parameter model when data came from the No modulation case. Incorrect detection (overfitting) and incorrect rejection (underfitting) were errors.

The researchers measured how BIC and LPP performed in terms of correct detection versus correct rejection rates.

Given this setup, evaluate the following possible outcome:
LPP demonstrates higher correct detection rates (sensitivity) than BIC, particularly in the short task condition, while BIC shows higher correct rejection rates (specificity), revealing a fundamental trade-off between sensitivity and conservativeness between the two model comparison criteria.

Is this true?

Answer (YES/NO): YES